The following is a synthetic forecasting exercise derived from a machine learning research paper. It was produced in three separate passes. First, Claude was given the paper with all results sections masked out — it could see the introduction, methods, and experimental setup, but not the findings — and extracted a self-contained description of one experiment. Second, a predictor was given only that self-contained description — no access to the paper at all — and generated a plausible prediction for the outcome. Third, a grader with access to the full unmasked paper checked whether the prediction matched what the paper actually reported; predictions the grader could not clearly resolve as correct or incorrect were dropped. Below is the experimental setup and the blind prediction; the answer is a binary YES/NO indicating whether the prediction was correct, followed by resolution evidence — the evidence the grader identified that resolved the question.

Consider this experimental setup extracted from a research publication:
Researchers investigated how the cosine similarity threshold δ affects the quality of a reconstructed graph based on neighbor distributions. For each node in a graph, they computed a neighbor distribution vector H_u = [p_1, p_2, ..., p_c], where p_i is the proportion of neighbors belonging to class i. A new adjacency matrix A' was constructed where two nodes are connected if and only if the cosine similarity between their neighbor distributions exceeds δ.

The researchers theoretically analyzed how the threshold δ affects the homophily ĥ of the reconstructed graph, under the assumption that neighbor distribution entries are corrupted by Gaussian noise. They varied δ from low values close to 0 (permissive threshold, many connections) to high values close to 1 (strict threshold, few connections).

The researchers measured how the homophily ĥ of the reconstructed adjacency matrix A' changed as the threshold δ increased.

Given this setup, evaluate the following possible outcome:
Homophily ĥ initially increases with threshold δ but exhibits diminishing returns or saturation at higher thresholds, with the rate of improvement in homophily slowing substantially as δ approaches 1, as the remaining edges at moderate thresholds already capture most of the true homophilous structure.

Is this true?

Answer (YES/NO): NO